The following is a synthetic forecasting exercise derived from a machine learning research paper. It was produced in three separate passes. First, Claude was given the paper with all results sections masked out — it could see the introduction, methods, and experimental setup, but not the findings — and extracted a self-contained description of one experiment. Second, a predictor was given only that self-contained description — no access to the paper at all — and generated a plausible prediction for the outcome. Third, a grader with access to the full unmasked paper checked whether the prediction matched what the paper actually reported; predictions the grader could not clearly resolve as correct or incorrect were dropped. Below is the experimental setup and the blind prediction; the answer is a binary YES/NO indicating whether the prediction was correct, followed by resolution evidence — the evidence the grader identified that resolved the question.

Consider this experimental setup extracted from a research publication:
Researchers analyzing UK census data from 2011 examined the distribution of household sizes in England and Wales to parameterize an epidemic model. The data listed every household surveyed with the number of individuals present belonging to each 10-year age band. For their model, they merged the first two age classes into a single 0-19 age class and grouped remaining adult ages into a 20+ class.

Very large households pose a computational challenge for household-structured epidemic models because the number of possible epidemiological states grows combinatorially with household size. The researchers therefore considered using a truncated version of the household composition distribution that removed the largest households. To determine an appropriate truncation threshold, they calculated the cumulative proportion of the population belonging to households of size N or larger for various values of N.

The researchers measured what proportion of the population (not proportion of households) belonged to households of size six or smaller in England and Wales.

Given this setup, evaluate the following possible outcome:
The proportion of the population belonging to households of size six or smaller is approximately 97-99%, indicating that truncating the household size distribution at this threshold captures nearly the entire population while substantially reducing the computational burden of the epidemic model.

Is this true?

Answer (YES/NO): YES